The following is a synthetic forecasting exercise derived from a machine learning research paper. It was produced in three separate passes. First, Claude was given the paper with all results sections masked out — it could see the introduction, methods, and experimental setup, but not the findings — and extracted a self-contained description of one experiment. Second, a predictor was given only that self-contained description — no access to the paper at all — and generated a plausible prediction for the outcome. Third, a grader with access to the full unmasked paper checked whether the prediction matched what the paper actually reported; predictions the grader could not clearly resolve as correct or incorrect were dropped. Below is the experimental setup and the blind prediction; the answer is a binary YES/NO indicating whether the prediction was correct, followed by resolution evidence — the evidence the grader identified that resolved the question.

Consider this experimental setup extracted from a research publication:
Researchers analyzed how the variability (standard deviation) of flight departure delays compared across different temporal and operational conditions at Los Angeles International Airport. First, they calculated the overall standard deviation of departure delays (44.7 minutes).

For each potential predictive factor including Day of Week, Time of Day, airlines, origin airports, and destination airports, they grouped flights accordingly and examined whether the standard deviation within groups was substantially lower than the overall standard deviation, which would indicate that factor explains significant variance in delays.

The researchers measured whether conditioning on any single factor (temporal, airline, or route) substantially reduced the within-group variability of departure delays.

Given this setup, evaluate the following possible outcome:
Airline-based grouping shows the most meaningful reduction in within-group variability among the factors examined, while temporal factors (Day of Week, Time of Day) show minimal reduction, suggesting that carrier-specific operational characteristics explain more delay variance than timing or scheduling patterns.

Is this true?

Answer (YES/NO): NO